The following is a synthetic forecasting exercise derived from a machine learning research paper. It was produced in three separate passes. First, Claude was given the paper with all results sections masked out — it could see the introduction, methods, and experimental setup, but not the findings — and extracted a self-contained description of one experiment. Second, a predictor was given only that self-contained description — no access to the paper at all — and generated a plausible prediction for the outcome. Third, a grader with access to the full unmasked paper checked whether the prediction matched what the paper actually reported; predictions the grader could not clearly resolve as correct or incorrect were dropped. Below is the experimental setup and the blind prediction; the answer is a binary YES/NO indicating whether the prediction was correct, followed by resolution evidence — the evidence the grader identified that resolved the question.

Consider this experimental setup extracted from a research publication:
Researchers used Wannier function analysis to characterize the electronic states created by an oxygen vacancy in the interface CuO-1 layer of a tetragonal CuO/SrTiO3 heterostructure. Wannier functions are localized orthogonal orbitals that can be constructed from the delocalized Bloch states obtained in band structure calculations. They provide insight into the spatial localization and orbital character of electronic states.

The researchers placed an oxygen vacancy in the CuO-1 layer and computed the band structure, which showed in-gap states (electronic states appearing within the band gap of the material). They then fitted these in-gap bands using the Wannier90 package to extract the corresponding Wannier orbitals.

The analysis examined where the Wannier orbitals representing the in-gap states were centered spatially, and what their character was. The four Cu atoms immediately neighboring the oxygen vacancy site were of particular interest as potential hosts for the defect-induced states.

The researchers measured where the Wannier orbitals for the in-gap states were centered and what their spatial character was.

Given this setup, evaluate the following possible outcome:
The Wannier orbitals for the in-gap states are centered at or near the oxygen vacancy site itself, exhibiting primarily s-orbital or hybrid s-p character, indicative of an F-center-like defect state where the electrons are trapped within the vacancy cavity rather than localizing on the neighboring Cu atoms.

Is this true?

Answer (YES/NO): NO